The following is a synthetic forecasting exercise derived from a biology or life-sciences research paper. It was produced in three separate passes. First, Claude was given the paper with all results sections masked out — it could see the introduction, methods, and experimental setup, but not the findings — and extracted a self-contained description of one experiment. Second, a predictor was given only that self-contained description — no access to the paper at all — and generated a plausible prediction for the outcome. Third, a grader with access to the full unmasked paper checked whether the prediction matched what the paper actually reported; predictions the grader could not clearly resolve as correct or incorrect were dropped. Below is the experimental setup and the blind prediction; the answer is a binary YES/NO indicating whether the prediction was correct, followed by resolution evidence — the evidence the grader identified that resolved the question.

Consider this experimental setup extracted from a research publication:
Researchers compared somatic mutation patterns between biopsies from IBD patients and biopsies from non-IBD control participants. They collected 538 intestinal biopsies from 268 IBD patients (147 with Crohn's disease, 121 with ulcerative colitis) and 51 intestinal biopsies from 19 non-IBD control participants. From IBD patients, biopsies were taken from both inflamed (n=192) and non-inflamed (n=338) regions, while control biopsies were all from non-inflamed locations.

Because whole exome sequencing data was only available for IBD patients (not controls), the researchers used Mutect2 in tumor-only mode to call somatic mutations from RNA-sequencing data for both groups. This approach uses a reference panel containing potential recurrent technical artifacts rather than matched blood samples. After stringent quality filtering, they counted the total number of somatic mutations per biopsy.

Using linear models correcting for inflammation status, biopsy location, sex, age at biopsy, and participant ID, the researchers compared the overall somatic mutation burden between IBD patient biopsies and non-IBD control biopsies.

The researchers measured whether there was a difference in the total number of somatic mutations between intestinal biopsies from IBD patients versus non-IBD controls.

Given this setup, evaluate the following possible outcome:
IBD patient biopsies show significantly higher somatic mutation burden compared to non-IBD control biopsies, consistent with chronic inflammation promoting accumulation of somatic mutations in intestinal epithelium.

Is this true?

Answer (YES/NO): YES